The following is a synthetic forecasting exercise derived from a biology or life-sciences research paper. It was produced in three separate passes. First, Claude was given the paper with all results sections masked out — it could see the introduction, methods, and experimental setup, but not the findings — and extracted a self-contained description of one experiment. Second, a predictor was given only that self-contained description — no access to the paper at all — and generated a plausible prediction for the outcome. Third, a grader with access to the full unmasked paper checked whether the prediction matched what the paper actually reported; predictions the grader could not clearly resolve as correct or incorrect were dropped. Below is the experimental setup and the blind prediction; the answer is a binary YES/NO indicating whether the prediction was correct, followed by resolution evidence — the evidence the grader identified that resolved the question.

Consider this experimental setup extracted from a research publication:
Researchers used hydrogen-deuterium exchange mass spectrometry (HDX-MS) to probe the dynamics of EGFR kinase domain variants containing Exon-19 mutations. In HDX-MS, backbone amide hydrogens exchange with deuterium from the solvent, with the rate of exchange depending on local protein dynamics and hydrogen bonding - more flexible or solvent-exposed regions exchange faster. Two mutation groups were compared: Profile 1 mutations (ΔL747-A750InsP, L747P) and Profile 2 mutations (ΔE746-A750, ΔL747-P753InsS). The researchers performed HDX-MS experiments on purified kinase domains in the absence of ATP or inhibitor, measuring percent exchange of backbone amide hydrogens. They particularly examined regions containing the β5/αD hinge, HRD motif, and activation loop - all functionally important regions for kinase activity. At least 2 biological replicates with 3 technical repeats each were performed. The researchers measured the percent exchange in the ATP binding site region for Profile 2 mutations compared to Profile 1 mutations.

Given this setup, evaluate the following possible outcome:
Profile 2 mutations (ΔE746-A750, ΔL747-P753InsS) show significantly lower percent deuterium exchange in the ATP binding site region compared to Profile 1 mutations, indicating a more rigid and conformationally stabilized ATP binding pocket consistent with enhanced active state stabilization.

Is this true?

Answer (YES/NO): NO